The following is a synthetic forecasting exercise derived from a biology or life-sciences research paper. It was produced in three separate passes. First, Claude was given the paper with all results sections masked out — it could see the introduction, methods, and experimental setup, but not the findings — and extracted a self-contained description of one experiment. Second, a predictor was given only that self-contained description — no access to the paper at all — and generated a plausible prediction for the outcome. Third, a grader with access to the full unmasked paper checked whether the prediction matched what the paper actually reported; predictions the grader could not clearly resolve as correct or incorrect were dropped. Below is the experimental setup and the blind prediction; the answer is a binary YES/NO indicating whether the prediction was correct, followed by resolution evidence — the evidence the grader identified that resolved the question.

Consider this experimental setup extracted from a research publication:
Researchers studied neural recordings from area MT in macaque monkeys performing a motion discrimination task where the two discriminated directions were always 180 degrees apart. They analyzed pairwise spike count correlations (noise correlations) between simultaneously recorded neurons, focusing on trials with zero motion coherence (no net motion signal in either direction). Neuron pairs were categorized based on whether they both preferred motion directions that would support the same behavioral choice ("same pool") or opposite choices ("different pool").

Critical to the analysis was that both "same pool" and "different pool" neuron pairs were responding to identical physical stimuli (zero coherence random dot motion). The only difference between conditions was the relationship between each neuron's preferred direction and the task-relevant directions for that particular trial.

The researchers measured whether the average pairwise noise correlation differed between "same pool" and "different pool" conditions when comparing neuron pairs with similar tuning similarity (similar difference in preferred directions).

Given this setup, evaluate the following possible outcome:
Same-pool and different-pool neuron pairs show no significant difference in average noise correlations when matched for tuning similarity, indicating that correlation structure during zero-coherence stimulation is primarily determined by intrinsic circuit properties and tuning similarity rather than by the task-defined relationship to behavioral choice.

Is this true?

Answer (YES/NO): NO